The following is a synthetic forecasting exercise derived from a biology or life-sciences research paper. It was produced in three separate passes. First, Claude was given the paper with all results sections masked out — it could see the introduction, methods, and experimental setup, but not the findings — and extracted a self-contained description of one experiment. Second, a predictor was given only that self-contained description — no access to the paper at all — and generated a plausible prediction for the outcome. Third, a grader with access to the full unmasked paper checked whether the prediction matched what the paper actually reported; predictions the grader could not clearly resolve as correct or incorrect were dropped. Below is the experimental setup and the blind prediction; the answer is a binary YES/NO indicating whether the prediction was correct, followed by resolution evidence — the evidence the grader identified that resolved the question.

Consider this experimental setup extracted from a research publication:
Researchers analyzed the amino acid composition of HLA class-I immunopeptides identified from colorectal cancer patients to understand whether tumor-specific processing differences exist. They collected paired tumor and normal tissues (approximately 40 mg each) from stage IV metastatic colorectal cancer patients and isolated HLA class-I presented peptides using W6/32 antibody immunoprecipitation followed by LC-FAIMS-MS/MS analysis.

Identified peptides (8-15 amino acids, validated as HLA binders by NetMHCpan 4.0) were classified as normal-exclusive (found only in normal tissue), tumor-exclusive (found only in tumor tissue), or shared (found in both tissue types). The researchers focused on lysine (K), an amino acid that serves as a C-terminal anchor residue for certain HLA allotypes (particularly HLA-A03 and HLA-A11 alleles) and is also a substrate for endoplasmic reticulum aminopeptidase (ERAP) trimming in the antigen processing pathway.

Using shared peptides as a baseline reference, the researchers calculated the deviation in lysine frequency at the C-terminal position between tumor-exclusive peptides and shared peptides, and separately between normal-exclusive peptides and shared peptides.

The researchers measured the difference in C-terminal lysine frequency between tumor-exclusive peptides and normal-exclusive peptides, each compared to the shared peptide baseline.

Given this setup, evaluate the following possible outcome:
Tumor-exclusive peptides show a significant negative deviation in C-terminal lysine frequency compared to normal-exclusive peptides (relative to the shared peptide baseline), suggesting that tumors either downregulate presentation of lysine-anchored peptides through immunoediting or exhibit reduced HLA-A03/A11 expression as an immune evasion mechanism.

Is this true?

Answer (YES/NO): NO